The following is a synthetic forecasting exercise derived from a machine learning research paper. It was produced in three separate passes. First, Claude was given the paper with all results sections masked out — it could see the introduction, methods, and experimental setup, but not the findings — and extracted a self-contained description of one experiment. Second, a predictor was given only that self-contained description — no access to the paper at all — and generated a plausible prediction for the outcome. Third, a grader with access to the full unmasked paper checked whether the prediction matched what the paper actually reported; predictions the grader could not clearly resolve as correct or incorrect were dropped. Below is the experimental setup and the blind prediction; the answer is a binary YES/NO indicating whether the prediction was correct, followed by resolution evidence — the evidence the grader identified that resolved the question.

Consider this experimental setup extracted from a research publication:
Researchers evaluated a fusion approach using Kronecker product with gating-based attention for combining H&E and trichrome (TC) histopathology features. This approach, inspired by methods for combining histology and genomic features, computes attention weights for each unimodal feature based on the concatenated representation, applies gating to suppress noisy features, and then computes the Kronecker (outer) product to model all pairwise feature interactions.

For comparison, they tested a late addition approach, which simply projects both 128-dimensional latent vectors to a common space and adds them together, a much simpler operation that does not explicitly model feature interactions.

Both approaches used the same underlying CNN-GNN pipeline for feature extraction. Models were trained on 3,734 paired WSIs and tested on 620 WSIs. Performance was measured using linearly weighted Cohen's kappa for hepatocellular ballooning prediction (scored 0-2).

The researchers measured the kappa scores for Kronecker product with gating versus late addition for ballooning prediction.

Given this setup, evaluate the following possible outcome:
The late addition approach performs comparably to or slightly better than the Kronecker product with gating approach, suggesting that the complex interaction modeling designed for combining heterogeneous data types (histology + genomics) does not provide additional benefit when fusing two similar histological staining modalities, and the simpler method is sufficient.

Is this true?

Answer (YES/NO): YES